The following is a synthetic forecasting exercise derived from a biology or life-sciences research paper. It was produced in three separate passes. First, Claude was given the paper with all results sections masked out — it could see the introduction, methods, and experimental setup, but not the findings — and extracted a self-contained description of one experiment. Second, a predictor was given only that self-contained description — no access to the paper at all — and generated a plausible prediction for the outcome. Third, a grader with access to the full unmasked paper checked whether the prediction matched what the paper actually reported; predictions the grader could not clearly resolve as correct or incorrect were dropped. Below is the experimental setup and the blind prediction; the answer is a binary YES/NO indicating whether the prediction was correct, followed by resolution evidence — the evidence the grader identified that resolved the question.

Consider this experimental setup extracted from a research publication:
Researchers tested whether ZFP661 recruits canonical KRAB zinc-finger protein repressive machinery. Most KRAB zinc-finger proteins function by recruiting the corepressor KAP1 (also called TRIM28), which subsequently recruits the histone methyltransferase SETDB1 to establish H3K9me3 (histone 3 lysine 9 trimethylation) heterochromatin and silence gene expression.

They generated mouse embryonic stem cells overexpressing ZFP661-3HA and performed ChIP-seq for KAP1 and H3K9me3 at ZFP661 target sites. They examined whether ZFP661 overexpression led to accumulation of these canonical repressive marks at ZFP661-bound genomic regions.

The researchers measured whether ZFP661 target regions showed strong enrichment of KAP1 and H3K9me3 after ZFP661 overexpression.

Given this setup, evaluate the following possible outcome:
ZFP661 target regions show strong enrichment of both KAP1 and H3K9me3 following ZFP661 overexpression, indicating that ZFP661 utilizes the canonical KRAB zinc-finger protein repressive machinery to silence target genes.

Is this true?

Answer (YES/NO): NO